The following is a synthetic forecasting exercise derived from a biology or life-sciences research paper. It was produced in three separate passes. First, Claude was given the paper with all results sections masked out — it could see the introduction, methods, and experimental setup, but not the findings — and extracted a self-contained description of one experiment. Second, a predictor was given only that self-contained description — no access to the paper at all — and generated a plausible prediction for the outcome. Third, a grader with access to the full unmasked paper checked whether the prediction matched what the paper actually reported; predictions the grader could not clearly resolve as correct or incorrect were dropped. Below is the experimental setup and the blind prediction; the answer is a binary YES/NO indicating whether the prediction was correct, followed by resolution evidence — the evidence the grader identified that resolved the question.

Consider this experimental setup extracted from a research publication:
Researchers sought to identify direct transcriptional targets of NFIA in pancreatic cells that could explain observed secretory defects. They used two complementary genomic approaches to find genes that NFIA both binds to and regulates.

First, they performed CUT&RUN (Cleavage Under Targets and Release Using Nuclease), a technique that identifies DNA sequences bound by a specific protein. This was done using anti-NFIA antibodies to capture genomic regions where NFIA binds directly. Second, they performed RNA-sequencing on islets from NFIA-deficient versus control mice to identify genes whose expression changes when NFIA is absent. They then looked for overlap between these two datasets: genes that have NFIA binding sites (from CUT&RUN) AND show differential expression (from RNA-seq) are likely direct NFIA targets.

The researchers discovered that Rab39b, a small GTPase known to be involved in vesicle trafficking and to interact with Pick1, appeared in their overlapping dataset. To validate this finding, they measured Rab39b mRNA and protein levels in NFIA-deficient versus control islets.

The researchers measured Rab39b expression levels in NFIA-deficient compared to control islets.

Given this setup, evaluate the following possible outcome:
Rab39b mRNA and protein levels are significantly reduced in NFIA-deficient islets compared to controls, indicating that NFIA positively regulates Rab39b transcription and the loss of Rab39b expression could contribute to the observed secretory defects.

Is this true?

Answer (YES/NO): YES